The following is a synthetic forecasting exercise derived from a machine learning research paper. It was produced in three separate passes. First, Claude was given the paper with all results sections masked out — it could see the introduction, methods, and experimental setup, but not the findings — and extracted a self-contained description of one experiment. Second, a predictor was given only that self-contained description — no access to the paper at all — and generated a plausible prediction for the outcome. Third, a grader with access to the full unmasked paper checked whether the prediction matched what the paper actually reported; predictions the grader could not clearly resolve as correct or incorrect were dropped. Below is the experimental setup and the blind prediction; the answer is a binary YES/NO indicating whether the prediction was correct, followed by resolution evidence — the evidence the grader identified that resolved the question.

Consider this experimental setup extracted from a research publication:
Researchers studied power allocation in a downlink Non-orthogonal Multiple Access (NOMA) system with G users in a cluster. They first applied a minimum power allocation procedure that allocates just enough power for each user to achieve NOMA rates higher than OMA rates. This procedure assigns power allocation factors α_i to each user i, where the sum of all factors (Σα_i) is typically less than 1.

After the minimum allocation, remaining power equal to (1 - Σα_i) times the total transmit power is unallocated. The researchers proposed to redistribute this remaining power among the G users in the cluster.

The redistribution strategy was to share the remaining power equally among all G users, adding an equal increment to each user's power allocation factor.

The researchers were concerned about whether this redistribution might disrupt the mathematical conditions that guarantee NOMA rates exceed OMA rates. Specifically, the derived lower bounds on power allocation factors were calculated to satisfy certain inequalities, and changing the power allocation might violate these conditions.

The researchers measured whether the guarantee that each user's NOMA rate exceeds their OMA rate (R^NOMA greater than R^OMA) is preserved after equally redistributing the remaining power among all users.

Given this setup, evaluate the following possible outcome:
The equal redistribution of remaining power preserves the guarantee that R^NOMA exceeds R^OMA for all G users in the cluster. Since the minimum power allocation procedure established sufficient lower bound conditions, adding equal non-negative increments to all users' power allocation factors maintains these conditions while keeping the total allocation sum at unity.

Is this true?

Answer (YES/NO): YES